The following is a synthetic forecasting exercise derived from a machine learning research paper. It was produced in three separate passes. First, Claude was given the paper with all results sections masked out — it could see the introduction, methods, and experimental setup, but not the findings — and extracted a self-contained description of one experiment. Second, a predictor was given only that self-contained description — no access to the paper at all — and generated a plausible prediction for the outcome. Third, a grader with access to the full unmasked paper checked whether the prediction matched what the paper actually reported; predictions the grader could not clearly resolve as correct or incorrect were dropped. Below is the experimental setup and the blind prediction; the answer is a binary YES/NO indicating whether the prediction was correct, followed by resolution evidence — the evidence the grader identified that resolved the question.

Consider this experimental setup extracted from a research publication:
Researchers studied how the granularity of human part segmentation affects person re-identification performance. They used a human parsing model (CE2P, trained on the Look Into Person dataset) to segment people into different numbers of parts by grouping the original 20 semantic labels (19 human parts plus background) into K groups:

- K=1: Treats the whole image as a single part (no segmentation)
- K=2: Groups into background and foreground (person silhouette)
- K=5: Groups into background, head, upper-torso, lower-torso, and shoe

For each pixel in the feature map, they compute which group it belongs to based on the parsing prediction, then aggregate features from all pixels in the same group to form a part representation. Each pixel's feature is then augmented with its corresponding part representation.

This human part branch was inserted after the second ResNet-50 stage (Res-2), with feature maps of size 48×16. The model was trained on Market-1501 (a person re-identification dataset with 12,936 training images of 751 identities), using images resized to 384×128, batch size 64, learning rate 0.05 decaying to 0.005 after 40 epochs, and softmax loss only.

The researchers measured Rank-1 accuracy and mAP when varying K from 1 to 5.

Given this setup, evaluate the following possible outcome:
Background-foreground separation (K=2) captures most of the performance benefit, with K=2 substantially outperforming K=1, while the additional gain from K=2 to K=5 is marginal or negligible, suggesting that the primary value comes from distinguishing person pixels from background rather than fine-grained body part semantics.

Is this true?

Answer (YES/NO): NO